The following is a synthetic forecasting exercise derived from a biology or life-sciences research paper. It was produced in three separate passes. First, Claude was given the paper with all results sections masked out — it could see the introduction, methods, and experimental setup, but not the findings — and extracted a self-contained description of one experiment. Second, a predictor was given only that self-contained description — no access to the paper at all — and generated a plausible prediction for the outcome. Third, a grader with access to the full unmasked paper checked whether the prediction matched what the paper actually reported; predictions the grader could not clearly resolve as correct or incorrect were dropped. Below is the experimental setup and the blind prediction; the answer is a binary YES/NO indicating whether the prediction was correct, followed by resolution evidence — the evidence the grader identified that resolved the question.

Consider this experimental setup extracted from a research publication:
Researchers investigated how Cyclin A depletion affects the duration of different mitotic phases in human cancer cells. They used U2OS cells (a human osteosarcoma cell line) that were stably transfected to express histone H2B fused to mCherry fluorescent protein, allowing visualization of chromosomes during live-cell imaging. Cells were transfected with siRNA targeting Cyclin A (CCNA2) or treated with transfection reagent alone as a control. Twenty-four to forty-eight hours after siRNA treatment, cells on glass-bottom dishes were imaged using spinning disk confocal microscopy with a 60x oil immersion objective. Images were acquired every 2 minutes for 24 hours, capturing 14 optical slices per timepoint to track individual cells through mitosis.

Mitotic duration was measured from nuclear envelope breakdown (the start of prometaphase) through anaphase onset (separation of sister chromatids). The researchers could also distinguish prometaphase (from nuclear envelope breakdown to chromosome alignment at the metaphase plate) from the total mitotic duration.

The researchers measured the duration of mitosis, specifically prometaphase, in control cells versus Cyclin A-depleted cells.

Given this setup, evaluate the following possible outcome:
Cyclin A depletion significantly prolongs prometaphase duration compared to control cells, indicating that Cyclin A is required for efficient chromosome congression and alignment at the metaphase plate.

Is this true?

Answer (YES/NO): YES